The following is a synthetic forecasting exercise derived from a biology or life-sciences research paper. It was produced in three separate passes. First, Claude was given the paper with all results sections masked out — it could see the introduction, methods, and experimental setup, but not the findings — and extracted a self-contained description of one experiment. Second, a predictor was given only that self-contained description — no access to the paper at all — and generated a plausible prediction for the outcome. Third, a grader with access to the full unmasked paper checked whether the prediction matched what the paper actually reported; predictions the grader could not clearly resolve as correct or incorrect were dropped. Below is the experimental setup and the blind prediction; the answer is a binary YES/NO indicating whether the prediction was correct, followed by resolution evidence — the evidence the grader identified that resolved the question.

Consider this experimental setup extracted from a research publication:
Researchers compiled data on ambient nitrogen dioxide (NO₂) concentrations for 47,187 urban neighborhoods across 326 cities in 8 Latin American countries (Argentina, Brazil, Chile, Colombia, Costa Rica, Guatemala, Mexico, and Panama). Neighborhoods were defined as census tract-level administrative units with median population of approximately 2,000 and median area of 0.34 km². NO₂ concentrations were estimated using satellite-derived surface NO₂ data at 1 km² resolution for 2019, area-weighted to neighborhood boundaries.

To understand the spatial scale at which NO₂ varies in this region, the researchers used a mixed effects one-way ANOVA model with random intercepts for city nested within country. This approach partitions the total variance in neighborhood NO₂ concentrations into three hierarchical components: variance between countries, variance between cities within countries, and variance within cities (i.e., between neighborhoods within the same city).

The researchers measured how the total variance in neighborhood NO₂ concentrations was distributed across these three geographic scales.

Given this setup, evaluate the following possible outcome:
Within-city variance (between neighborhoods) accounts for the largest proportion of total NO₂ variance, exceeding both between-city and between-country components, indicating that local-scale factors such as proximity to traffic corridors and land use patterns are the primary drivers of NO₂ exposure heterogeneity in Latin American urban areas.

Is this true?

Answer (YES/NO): YES